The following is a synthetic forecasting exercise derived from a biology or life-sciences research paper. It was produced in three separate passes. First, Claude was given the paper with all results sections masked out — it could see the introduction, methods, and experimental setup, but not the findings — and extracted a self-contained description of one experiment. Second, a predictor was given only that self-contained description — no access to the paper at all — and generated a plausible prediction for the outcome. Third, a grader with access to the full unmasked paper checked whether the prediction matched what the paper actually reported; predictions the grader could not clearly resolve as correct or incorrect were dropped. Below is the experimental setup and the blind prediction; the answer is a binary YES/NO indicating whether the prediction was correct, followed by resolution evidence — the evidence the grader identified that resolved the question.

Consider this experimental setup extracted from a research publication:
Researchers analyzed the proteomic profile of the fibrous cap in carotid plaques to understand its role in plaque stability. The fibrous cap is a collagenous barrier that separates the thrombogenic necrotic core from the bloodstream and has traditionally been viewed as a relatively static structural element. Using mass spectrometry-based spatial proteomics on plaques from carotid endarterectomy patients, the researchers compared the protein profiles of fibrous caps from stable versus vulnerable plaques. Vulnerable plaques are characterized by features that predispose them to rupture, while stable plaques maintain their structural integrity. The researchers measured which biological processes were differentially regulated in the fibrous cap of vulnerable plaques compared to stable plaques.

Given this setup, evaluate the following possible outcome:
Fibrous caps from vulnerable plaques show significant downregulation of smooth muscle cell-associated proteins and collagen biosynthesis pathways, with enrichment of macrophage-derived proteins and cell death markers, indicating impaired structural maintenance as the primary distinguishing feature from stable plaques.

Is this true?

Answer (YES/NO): NO